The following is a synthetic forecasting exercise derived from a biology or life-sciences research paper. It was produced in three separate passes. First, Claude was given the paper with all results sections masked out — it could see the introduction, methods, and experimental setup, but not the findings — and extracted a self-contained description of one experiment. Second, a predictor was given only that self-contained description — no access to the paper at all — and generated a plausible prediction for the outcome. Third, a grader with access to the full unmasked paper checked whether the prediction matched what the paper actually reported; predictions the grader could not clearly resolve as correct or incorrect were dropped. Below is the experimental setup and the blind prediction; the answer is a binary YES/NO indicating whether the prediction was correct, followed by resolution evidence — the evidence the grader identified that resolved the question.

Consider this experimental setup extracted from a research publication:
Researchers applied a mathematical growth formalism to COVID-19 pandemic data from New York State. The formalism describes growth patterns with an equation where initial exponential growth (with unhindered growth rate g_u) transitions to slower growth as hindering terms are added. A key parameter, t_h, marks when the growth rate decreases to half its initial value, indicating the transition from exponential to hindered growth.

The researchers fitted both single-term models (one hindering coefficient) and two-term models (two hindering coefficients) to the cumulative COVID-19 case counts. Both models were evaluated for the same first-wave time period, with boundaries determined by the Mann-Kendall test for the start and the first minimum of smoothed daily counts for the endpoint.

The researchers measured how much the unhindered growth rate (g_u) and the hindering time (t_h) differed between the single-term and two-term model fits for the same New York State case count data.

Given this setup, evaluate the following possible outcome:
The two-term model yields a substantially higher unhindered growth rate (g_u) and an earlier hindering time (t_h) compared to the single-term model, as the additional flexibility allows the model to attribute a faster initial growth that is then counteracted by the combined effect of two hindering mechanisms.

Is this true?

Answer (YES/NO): NO